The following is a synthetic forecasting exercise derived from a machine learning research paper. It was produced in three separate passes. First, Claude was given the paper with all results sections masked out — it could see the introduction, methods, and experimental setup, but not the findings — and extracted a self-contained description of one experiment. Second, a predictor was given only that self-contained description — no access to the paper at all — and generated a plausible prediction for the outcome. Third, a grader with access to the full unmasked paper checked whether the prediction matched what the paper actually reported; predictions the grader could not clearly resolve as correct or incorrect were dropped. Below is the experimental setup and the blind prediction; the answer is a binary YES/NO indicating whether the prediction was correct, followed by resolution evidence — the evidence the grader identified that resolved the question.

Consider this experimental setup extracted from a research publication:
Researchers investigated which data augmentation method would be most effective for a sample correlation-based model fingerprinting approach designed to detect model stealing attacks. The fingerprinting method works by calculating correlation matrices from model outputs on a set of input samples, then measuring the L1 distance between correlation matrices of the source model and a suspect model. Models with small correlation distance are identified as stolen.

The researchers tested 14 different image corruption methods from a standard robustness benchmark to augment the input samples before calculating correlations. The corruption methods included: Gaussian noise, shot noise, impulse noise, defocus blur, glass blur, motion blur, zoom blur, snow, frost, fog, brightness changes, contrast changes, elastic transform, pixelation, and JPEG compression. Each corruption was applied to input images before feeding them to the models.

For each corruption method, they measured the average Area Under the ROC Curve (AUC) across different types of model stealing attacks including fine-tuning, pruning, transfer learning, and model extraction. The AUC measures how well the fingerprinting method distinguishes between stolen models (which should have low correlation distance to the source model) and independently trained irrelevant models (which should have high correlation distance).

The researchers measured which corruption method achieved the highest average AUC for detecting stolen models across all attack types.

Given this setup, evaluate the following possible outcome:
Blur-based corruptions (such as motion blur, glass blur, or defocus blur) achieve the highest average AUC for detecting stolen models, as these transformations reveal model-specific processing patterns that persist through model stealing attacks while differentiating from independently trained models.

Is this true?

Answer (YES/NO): NO